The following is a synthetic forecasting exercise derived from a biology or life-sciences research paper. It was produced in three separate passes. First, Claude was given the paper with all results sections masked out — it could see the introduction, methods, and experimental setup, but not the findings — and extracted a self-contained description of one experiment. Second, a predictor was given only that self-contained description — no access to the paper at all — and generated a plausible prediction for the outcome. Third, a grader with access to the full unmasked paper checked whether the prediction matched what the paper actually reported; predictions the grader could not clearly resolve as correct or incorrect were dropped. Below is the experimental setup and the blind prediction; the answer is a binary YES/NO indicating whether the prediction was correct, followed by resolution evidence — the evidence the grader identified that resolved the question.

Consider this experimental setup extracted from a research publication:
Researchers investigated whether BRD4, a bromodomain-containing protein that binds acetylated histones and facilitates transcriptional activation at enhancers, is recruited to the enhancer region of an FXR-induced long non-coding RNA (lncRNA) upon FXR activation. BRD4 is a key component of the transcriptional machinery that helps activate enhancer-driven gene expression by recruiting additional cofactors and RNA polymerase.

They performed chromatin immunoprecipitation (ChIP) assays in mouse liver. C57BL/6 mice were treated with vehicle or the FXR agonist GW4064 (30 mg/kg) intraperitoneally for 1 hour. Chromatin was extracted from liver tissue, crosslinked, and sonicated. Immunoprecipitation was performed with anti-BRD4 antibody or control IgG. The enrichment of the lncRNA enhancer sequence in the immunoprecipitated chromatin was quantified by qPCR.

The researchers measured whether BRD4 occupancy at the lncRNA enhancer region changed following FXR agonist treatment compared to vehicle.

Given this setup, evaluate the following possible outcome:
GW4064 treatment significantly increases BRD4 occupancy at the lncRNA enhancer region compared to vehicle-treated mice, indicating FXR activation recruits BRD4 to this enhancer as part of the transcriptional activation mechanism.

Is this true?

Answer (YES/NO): YES